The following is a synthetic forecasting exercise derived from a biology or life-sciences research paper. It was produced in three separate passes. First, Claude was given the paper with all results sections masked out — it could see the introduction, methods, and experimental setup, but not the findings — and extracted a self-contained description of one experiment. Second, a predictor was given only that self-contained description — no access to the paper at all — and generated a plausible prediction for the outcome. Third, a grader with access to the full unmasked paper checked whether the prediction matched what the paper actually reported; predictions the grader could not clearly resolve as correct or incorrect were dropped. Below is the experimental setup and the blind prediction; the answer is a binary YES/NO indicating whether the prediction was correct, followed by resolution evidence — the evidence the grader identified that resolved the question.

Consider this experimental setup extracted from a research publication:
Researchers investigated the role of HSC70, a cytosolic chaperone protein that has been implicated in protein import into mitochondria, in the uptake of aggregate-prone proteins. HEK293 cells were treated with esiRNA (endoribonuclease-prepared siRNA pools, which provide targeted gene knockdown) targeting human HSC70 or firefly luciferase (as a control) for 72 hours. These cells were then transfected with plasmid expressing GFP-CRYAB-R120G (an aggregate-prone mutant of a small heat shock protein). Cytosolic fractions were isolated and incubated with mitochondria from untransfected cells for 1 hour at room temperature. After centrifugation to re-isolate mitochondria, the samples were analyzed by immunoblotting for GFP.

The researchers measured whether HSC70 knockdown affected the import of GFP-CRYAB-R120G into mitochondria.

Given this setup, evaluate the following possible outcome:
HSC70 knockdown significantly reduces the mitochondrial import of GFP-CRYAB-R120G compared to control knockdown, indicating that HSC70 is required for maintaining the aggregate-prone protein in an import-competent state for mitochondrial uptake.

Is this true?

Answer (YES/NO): YES